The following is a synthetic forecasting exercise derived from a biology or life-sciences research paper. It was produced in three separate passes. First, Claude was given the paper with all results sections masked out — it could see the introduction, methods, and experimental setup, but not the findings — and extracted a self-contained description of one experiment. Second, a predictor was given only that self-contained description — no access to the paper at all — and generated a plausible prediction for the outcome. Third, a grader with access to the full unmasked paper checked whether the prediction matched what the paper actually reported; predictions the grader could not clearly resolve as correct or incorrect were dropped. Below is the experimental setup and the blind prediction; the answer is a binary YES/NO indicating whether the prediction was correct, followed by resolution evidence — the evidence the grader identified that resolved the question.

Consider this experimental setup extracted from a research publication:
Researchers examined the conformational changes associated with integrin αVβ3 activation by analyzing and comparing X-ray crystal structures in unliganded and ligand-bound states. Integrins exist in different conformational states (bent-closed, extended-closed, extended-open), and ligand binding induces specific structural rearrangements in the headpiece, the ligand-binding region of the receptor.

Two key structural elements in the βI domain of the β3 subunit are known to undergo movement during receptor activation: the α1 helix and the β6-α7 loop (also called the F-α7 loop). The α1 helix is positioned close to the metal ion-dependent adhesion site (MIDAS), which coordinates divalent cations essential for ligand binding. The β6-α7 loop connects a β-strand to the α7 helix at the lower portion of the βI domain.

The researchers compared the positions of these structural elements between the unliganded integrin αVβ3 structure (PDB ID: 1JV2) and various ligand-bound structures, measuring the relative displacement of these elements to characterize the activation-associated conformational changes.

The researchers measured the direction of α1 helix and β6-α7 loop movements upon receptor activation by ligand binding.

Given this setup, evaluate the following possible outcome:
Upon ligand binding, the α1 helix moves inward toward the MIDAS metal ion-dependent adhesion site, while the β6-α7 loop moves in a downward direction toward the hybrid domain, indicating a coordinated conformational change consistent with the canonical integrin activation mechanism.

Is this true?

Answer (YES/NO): YES